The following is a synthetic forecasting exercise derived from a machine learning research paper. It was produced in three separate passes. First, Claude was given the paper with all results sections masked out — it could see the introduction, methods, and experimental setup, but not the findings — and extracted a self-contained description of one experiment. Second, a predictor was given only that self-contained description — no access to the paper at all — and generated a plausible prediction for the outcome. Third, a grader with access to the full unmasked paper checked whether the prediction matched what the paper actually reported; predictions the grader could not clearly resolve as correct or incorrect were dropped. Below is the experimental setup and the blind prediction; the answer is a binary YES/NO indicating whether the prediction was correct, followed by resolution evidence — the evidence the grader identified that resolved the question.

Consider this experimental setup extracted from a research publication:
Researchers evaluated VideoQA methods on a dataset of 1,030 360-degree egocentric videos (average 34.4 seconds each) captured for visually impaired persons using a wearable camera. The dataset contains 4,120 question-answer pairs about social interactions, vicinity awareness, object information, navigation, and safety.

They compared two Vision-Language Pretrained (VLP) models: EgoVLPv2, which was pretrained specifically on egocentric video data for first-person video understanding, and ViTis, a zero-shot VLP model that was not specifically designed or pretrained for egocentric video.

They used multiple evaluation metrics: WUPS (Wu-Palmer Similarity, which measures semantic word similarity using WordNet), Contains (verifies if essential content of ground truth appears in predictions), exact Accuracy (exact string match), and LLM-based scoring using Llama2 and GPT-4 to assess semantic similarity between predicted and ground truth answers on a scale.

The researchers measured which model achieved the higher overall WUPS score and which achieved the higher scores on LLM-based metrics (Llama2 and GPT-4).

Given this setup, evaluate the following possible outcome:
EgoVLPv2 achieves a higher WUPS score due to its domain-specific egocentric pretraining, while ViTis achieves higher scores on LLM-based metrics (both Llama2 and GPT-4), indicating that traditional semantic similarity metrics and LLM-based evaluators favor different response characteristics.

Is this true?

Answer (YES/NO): YES